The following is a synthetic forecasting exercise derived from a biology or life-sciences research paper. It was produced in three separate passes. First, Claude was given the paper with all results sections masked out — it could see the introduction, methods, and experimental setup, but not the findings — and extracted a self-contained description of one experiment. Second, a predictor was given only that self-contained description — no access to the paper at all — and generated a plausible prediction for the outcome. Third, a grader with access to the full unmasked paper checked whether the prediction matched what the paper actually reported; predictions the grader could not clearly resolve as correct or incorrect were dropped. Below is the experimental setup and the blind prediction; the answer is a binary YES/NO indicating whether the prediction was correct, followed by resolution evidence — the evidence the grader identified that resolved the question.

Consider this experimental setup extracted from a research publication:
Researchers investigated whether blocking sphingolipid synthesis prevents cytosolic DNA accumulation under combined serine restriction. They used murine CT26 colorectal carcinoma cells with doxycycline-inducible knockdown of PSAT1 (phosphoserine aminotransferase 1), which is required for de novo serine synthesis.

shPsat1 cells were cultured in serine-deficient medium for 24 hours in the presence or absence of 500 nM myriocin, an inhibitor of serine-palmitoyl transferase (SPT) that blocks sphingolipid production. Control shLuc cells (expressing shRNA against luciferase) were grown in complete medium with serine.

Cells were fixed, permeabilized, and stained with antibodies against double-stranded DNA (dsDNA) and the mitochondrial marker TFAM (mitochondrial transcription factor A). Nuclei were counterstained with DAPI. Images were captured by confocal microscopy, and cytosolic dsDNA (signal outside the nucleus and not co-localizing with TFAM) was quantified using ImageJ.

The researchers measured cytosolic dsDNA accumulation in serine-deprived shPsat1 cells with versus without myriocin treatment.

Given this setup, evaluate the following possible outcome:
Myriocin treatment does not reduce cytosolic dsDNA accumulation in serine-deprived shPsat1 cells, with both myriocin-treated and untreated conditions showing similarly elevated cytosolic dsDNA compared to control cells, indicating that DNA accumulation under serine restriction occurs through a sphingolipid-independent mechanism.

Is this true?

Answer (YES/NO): NO